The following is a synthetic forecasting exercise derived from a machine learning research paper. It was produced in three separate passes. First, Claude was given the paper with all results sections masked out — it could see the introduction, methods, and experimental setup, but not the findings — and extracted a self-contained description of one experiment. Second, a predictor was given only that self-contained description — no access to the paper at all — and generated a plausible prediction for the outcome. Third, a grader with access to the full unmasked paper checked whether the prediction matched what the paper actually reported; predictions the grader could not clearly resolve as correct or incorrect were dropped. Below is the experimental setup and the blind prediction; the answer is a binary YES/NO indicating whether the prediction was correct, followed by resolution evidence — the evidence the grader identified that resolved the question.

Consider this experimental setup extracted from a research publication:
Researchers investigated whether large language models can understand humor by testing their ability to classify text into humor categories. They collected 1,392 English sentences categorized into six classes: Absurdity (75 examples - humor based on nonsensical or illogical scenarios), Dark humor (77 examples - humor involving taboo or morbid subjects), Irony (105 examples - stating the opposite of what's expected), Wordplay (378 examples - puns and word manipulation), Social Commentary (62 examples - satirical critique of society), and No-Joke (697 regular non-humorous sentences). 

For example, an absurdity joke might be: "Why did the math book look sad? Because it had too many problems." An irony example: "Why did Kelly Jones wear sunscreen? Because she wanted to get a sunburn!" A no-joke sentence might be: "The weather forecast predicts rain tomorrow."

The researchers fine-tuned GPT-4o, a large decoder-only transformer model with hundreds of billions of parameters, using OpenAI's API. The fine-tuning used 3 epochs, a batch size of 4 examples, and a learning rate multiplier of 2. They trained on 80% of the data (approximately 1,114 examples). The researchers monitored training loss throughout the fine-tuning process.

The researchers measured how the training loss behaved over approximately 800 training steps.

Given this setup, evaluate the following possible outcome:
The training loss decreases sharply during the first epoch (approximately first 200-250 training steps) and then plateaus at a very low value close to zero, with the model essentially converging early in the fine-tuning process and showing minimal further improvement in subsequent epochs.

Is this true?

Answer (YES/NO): YES